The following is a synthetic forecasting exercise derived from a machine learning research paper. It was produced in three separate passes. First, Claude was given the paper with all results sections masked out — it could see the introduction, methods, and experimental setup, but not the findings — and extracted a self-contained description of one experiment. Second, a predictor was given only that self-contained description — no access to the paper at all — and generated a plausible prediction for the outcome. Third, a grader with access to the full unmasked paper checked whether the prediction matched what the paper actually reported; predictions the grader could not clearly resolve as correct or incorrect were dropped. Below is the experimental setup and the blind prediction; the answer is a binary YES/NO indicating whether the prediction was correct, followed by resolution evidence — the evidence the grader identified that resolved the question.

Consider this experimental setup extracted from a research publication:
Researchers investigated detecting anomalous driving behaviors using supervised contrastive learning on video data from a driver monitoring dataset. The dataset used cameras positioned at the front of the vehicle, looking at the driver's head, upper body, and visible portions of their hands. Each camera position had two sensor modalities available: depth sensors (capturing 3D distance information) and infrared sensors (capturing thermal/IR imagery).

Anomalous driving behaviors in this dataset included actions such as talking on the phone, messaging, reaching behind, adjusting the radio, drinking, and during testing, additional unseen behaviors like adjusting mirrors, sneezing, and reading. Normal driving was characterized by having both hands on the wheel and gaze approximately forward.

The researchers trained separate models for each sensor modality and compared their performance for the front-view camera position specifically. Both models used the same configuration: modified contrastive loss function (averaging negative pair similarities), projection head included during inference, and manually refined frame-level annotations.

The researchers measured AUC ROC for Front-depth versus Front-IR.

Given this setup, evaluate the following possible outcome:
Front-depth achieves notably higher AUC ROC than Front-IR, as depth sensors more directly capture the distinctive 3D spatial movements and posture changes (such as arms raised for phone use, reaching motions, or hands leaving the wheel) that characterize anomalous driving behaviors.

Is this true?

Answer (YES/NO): NO